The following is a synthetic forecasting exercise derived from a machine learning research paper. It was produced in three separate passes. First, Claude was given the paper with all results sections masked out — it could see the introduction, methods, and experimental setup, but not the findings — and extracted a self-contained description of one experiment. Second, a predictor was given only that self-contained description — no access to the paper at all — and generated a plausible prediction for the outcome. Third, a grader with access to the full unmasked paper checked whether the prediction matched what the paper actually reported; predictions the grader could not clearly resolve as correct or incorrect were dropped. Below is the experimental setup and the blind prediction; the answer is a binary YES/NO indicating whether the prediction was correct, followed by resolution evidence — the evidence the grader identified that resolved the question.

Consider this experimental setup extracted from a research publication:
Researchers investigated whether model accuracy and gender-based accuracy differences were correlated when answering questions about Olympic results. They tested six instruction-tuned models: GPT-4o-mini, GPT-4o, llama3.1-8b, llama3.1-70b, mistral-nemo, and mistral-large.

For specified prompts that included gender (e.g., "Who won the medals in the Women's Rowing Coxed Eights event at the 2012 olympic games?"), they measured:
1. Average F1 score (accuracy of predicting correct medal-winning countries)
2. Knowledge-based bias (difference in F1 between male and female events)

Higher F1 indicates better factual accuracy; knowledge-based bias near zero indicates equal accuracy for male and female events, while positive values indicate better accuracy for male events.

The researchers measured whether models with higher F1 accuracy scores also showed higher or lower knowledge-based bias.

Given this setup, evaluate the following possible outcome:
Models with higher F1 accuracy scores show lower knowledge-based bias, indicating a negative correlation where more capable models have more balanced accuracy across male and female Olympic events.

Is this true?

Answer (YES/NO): NO